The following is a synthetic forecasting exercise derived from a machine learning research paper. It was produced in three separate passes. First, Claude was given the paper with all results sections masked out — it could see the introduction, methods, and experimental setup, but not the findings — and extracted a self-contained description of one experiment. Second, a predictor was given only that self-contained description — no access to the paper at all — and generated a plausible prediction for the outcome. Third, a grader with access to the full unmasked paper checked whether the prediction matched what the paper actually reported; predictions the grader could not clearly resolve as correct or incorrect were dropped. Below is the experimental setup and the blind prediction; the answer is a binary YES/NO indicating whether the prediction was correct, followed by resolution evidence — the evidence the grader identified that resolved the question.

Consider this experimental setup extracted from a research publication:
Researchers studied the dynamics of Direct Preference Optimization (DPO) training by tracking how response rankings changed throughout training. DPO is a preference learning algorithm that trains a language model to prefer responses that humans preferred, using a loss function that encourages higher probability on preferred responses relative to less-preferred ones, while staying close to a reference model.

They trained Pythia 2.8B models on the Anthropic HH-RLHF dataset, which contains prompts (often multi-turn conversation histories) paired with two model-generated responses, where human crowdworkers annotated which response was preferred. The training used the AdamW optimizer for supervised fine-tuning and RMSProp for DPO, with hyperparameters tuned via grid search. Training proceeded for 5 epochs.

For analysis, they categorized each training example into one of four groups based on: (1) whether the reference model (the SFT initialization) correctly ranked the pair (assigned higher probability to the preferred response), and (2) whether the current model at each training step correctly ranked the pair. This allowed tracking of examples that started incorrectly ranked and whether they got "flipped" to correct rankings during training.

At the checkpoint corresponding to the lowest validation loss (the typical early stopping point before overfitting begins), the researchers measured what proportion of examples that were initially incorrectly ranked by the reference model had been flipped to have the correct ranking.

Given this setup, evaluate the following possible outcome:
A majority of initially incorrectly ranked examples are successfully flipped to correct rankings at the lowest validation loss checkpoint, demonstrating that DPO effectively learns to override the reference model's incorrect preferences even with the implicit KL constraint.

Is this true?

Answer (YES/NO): NO